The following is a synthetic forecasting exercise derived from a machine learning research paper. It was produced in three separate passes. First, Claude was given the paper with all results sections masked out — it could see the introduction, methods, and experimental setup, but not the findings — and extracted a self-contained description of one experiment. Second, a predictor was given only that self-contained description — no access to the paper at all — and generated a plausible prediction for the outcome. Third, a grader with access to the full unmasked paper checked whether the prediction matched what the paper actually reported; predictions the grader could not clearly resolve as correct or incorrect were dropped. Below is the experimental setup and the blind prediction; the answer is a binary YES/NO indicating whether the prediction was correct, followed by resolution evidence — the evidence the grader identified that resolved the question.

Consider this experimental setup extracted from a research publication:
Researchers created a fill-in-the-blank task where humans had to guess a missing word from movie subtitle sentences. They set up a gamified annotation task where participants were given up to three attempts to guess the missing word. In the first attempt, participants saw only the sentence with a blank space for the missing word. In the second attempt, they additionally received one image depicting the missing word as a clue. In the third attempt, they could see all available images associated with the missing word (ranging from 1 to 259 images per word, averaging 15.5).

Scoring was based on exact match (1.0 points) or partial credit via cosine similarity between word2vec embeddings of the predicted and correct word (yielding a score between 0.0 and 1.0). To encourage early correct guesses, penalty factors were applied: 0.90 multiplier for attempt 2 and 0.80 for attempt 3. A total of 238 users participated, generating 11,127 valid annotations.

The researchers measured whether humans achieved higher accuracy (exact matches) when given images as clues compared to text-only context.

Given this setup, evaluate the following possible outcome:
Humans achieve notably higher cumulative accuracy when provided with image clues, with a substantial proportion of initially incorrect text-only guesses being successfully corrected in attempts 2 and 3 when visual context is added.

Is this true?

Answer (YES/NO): YES